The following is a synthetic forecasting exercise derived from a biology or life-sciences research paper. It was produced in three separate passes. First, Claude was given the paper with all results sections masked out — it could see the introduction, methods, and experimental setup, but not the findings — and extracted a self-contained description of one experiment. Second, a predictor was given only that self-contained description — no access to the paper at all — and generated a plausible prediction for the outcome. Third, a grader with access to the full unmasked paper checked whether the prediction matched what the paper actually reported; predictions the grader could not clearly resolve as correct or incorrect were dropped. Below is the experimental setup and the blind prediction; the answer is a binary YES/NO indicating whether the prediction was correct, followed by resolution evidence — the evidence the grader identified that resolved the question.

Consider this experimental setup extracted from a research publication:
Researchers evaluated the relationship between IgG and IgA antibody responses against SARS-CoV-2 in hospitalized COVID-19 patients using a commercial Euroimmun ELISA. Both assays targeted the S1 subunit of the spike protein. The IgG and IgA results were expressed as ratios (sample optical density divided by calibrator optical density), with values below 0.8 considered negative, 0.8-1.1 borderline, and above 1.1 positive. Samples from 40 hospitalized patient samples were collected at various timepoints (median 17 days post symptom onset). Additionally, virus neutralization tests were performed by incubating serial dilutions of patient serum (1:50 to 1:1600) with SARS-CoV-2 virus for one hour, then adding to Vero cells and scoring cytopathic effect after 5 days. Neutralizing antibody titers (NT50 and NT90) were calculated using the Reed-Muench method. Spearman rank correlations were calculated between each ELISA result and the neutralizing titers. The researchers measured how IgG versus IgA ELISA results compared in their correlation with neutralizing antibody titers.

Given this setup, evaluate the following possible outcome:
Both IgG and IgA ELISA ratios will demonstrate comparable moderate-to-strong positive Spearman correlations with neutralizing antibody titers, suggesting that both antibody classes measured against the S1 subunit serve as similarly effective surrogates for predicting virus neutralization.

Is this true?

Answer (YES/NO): NO